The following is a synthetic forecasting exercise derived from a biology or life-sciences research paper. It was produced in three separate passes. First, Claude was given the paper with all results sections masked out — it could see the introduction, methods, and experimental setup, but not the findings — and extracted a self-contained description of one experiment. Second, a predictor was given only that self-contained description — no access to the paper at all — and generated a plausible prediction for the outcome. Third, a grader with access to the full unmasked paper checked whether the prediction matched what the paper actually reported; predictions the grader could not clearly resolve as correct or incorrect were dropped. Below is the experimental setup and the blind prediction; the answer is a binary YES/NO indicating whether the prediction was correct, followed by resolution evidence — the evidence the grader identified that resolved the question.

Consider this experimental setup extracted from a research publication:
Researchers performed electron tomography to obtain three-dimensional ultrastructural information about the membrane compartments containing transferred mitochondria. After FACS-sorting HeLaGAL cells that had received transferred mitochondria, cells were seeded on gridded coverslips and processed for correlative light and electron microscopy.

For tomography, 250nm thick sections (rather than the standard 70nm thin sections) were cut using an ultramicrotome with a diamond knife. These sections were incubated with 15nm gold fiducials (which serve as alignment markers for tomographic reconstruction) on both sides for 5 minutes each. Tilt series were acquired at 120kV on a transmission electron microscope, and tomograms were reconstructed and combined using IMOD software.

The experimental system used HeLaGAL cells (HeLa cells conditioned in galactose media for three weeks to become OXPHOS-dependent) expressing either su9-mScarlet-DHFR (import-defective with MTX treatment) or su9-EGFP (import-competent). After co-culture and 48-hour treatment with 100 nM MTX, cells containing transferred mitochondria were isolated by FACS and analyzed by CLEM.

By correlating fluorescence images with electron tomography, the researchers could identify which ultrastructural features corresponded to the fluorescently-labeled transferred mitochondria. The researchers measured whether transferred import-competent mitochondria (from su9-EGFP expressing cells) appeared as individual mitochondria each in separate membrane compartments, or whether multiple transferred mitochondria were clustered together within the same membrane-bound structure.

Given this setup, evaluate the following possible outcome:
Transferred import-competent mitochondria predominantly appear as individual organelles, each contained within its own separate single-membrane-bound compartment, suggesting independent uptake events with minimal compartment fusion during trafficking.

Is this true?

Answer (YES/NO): NO